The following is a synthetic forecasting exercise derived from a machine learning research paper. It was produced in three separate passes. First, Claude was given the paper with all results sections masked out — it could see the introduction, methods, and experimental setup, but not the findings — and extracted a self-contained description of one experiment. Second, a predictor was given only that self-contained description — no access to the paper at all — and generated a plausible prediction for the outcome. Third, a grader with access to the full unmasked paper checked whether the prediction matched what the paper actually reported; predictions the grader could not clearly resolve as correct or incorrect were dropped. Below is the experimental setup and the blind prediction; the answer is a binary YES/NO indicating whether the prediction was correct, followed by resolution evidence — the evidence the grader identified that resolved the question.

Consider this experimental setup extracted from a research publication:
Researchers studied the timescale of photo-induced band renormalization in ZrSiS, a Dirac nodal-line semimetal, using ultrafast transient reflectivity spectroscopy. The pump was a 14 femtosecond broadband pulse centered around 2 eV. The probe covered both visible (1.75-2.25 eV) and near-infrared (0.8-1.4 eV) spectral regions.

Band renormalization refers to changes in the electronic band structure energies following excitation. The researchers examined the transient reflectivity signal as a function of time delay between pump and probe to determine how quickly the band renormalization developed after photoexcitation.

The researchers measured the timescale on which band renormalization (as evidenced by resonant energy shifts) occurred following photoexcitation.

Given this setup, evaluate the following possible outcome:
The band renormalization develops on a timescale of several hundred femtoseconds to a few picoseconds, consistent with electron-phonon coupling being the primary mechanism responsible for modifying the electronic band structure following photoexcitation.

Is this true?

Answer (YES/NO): NO